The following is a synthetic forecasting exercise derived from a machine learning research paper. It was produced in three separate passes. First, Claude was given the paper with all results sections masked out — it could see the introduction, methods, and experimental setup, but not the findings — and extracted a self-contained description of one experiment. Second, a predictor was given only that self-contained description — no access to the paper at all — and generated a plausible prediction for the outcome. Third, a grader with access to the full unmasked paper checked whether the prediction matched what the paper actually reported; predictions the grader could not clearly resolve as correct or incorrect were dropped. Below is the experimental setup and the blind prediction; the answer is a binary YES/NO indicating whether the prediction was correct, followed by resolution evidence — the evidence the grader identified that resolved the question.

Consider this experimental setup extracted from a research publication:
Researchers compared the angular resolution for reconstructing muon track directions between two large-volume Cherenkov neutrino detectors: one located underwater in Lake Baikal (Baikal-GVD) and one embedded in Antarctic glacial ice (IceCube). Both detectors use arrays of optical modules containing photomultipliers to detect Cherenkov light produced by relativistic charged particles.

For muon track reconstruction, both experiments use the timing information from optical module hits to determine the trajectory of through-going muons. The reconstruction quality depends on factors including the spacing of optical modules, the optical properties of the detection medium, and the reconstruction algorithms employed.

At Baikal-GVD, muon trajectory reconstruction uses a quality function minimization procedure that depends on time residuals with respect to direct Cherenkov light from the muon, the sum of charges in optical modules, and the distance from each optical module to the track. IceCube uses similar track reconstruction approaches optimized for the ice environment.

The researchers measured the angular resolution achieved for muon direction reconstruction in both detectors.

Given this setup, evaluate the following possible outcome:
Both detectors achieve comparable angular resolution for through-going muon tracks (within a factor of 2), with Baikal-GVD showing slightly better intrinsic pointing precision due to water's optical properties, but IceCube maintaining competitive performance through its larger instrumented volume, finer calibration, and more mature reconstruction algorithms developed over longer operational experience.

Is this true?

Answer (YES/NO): NO